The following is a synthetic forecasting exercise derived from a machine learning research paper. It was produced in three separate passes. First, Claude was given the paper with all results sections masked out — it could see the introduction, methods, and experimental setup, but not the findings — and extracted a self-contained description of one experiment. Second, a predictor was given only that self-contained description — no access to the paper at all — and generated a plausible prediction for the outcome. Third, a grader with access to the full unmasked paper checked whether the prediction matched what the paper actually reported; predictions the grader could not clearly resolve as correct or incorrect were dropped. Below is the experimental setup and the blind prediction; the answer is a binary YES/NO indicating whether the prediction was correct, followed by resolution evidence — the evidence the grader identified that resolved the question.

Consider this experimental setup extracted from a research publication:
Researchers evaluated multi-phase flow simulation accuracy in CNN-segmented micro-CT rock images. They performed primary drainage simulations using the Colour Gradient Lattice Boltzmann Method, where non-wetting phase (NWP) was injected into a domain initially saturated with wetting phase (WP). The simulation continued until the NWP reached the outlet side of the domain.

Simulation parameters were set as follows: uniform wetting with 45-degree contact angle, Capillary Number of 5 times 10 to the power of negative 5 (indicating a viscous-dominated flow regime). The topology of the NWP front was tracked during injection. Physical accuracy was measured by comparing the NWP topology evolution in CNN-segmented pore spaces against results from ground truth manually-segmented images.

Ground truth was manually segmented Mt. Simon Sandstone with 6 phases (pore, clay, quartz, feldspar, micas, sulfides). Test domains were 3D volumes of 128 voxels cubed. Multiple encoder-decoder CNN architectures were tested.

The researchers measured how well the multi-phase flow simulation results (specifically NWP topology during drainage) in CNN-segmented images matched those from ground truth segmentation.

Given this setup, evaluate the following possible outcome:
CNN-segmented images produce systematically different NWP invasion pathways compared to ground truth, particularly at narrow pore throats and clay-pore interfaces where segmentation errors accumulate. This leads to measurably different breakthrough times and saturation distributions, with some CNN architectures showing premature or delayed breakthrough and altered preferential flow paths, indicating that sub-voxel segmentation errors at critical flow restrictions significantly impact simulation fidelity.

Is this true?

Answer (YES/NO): NO